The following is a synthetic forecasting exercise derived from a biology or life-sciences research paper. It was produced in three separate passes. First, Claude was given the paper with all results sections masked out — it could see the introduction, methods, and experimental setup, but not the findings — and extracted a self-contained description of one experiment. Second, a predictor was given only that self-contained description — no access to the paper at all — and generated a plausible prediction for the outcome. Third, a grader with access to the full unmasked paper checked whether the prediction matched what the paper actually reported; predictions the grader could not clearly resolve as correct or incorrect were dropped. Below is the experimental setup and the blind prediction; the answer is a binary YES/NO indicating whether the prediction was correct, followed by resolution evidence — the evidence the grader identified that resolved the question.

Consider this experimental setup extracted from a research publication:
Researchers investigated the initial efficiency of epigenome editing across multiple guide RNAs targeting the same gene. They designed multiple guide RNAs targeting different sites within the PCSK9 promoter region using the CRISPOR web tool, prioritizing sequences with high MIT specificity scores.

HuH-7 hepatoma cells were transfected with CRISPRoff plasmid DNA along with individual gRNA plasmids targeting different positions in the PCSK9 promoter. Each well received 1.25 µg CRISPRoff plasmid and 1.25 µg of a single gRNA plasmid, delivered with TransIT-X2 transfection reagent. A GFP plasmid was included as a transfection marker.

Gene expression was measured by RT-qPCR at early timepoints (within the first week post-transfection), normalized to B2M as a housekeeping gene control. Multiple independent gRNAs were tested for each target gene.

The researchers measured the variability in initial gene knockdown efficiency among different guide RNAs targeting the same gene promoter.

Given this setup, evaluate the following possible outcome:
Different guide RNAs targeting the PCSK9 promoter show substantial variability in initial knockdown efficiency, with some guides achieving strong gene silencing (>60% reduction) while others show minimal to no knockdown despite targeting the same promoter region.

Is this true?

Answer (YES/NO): NO